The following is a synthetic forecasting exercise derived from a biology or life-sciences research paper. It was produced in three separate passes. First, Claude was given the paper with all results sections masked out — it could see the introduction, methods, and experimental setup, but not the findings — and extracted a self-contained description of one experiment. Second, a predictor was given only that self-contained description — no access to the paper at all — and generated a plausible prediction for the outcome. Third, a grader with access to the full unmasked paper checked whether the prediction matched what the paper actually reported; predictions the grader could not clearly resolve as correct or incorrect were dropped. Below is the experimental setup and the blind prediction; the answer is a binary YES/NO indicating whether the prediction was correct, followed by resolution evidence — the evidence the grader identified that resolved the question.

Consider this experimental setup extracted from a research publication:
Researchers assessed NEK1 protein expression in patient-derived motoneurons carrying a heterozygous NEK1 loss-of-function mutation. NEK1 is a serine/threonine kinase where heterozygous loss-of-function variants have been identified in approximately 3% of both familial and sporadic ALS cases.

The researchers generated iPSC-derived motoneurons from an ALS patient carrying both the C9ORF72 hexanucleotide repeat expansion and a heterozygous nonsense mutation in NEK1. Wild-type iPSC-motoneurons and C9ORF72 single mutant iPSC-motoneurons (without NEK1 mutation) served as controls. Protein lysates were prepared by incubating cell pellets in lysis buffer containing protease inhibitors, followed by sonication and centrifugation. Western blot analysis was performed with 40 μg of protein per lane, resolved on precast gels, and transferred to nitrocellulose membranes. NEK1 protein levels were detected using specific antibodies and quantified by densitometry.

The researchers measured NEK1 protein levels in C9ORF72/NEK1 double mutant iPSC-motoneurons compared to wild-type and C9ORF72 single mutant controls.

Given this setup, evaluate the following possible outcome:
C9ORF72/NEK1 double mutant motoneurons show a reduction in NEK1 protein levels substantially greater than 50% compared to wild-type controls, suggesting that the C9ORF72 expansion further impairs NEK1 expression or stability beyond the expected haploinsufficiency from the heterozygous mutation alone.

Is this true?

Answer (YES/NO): NO